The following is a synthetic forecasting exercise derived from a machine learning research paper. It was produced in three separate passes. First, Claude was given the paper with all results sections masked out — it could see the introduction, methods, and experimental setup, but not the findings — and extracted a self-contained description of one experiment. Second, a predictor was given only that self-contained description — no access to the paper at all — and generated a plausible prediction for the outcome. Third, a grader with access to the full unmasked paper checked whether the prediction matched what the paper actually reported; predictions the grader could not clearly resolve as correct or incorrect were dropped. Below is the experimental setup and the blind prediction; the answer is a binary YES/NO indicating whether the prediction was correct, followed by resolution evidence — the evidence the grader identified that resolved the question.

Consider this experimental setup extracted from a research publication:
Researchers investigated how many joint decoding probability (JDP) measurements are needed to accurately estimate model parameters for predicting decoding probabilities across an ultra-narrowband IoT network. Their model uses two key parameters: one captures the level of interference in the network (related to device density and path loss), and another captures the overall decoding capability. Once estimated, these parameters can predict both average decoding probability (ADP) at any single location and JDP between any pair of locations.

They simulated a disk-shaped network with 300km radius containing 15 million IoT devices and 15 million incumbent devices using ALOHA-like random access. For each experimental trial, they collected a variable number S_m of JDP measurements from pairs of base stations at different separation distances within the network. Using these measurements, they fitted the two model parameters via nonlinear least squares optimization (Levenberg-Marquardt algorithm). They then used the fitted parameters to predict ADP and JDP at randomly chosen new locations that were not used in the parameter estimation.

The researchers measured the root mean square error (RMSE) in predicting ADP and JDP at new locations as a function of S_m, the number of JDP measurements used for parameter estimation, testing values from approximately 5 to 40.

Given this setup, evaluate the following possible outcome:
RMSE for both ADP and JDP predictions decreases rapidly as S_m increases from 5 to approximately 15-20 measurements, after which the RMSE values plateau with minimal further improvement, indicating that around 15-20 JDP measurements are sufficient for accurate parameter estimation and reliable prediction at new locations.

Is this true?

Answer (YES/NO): NO